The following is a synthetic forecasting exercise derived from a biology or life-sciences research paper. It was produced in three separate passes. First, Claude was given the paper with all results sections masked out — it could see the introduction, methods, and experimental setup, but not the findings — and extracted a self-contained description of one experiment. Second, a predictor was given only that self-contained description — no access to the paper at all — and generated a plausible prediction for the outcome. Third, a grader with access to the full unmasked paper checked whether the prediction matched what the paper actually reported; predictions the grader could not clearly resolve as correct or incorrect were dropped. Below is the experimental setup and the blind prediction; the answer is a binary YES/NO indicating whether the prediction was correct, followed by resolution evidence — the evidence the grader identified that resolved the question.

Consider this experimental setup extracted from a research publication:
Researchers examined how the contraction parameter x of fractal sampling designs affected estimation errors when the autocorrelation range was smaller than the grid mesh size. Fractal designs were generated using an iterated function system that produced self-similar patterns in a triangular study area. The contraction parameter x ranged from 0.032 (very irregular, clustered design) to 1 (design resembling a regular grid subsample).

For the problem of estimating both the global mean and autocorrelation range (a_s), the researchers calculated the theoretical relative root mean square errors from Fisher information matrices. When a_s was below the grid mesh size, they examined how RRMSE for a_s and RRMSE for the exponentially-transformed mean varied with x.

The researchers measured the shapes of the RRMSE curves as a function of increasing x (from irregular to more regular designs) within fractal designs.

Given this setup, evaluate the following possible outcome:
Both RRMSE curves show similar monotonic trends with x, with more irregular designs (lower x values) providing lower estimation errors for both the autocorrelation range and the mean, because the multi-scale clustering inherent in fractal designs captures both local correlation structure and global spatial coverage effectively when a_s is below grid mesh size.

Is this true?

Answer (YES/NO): NO